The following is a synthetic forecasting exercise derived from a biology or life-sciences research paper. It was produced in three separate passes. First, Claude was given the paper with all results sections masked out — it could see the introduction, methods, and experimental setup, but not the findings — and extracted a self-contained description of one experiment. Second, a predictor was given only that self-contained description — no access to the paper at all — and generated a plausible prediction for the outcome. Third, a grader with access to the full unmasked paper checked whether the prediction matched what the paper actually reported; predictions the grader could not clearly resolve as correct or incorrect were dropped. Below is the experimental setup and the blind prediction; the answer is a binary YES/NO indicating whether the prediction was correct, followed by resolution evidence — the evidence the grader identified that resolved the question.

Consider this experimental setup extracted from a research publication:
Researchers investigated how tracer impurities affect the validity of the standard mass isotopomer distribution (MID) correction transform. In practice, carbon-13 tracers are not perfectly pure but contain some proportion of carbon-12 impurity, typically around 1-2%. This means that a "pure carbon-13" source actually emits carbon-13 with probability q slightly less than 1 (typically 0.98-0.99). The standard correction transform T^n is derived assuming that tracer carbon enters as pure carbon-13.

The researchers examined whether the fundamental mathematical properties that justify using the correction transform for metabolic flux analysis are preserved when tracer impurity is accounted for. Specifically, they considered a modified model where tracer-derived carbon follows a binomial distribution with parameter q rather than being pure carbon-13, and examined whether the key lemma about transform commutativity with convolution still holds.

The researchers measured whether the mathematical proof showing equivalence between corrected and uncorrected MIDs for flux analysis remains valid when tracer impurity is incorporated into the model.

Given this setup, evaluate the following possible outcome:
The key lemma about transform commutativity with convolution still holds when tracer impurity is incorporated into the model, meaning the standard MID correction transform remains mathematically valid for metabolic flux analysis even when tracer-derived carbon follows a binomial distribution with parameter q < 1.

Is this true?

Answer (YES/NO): YES